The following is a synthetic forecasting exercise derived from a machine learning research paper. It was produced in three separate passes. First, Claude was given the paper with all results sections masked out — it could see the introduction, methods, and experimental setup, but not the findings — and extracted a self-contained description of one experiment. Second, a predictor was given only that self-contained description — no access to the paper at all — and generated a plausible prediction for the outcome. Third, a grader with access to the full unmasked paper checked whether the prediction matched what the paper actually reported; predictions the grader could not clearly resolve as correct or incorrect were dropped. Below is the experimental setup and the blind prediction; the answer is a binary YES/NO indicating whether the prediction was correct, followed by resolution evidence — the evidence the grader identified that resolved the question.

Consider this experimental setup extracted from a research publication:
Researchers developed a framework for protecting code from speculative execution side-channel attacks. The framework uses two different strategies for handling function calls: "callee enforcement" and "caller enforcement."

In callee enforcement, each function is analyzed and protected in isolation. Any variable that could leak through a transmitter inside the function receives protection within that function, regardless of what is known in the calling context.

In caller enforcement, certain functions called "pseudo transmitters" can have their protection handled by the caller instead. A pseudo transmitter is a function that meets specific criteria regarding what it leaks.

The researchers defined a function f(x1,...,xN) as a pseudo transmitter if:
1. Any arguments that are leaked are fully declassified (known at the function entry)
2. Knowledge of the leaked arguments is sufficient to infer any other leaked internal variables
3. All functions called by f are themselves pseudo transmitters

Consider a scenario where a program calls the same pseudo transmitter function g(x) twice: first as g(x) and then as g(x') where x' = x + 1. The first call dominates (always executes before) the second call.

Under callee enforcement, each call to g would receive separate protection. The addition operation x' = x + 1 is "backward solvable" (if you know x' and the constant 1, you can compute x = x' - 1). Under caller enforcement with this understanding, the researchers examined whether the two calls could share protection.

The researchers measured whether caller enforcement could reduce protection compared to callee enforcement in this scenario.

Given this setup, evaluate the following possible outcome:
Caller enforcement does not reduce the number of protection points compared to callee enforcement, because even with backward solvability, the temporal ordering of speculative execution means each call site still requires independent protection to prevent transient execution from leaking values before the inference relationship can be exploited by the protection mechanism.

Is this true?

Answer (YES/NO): NO